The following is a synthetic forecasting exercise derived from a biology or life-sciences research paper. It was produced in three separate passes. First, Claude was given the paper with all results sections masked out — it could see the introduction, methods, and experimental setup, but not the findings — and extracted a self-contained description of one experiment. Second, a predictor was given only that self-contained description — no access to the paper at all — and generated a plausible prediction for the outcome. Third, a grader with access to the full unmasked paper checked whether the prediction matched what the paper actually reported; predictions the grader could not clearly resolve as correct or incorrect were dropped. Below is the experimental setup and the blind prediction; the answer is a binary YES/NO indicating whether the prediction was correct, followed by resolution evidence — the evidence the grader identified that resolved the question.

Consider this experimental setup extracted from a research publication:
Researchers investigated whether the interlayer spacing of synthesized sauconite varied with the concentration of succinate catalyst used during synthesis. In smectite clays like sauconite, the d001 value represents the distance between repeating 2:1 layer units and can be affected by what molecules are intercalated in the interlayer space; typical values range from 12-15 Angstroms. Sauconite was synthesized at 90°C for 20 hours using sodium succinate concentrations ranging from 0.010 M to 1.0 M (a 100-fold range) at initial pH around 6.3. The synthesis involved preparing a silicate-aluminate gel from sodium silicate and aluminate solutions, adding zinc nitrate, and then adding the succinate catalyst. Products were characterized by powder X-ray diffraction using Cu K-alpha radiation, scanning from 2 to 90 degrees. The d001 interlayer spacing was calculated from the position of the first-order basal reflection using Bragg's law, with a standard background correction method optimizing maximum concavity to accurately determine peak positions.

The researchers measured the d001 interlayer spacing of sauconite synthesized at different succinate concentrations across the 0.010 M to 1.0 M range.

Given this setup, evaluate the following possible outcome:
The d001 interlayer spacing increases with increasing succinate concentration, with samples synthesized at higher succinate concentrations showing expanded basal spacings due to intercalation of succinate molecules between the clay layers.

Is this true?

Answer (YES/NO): YES